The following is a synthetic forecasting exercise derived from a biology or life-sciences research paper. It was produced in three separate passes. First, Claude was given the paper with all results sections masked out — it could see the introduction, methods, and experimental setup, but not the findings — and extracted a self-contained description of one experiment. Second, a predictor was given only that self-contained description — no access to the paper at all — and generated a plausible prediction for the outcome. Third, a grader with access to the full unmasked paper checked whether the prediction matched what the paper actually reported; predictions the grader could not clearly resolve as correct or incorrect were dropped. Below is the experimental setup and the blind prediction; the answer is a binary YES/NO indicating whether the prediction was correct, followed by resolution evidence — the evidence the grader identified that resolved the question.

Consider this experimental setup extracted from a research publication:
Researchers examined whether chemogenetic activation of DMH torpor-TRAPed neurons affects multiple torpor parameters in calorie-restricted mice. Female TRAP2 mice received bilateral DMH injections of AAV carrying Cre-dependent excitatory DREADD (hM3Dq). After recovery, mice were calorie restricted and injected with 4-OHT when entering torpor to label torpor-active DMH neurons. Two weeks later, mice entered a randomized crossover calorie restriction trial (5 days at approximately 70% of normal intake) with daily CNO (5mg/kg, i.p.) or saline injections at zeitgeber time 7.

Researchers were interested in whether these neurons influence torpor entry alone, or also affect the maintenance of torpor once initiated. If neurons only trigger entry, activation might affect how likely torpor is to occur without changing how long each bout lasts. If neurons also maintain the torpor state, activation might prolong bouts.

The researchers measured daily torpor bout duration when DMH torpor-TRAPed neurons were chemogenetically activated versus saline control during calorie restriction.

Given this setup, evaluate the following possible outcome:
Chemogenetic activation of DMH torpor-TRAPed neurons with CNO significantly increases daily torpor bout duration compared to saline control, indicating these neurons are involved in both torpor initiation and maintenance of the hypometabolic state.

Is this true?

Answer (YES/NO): YES